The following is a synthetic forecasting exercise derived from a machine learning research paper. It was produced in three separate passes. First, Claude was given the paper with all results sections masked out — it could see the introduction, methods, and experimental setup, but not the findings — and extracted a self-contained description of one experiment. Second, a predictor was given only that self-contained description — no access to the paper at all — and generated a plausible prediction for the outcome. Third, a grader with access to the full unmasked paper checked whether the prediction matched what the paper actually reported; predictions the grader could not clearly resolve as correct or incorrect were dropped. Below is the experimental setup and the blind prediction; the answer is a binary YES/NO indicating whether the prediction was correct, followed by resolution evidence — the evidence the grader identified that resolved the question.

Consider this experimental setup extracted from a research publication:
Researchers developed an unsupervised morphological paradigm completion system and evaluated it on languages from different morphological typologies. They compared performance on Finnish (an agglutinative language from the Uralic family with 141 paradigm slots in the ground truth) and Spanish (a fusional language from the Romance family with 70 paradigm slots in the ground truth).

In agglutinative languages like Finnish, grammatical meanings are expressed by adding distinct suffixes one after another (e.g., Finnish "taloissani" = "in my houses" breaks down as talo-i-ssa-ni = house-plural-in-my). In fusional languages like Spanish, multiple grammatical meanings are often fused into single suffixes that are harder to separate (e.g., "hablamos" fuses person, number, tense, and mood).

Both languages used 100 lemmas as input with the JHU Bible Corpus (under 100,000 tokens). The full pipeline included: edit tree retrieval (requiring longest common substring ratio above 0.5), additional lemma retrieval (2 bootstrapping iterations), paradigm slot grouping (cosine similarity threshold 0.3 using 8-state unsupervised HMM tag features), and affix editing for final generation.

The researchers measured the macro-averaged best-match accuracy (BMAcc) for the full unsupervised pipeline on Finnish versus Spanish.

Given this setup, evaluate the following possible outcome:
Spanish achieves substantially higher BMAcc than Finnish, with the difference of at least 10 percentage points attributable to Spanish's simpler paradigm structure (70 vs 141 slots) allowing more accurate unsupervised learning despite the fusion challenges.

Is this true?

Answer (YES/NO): YES